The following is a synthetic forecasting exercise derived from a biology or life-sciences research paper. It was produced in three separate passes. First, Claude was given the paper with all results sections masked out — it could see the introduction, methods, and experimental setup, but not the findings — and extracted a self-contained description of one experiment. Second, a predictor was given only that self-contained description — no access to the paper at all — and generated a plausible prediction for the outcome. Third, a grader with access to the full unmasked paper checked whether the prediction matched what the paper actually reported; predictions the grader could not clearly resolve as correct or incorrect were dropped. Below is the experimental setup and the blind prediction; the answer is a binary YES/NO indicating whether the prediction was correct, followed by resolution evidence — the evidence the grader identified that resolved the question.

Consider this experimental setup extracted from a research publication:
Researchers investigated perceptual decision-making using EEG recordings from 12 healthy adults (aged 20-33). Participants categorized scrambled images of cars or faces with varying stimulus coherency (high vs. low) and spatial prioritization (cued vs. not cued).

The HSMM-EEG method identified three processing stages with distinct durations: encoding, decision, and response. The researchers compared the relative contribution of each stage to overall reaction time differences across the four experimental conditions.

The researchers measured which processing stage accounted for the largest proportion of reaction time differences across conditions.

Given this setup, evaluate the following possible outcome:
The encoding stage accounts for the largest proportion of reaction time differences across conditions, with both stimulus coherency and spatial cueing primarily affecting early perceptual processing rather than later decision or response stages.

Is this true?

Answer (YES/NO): NO